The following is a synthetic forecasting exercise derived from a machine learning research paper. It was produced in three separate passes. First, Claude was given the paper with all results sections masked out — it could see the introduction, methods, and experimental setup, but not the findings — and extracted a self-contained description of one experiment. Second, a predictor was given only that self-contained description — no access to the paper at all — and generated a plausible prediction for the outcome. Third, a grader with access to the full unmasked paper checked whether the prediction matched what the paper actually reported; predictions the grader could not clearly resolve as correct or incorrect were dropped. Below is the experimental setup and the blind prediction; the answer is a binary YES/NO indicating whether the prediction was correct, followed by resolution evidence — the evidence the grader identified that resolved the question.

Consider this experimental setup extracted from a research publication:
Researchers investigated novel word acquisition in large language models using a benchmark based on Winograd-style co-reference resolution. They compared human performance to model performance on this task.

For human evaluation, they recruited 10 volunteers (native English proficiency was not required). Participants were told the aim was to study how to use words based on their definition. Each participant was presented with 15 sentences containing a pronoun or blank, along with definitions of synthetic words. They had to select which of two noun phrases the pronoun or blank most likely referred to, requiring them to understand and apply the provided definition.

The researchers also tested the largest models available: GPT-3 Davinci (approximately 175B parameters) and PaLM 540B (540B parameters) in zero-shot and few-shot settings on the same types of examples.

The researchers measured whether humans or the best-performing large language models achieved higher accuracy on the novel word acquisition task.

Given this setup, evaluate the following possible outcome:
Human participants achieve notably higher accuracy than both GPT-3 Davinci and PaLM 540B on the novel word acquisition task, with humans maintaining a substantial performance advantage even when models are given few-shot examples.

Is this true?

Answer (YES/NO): YES